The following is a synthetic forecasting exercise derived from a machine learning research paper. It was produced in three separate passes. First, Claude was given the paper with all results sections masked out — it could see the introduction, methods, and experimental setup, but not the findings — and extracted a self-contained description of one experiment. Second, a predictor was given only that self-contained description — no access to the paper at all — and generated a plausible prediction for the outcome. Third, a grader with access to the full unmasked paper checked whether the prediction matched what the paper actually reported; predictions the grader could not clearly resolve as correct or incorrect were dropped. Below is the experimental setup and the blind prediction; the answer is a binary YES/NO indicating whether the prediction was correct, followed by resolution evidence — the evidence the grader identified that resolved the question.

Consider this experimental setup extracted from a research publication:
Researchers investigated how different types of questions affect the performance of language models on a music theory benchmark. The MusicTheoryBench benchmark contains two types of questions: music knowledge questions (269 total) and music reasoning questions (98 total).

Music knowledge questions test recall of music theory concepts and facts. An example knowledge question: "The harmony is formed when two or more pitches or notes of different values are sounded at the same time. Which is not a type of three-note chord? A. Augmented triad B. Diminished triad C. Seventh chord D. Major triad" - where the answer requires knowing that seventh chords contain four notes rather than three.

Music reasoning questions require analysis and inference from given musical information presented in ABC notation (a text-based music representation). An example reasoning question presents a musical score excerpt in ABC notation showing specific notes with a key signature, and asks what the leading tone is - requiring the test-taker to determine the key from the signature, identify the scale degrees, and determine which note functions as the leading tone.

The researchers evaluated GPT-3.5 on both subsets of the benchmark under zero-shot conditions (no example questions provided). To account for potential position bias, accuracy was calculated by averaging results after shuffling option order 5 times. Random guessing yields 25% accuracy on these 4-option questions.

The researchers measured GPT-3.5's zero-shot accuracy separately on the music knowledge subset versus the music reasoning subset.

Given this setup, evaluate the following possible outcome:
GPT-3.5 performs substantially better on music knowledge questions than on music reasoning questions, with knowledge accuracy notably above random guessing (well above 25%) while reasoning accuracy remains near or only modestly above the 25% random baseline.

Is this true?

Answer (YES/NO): YES